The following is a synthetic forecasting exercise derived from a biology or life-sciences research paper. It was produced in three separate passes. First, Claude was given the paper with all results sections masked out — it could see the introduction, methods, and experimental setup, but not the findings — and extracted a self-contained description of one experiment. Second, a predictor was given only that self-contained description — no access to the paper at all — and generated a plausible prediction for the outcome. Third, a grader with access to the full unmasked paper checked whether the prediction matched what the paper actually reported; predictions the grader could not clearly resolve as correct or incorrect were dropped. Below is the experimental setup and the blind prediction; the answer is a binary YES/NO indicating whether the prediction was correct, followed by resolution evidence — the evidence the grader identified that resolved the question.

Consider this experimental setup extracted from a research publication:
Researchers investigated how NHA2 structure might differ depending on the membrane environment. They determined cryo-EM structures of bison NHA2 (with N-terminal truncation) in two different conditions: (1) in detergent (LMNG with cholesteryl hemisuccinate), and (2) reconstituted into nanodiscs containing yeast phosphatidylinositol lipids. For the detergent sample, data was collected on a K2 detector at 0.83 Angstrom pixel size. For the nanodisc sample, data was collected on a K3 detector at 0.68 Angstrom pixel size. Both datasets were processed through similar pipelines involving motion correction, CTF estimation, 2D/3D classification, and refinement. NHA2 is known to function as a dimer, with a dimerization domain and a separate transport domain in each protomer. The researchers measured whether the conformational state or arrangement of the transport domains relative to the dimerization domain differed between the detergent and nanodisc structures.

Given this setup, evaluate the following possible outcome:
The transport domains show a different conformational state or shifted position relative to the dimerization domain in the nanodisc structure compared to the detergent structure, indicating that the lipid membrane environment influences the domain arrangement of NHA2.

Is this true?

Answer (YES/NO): NO